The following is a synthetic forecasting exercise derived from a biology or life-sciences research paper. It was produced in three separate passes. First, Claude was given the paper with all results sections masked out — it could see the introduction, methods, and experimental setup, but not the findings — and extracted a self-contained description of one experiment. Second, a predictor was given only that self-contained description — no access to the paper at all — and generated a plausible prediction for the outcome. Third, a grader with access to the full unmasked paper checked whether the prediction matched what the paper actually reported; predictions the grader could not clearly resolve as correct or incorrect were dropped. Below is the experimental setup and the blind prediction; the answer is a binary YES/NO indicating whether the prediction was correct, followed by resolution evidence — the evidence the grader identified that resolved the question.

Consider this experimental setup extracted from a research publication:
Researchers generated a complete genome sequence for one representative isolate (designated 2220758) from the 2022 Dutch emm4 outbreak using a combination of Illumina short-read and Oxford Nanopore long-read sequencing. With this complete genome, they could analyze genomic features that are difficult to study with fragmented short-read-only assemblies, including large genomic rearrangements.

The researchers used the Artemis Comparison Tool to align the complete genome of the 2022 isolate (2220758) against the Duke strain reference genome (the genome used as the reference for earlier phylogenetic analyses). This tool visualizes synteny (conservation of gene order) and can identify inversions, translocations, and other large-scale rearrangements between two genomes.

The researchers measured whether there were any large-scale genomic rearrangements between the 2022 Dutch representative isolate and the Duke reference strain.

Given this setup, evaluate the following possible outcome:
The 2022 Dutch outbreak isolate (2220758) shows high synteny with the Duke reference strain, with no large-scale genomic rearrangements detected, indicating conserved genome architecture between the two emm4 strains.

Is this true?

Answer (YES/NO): YES